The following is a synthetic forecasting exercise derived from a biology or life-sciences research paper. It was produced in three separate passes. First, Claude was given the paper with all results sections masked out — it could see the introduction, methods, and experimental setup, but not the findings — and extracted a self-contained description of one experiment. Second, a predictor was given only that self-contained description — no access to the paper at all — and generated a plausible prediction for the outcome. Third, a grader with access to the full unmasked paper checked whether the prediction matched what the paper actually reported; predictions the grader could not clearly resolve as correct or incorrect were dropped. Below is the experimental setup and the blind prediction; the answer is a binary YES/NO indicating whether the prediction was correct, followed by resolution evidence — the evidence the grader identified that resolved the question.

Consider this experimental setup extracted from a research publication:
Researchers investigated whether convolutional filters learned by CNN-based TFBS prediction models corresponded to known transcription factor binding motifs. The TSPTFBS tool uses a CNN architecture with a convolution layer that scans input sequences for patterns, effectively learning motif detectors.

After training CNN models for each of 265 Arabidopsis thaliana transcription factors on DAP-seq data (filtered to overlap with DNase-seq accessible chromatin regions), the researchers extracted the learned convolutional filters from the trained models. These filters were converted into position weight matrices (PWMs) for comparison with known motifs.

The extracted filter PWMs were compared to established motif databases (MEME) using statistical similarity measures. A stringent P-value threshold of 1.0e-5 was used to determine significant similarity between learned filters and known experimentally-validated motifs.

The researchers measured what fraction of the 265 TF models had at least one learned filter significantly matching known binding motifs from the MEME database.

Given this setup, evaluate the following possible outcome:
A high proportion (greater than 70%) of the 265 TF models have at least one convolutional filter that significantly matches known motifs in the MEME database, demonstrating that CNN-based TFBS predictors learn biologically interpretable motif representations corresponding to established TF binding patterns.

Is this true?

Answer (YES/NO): YES